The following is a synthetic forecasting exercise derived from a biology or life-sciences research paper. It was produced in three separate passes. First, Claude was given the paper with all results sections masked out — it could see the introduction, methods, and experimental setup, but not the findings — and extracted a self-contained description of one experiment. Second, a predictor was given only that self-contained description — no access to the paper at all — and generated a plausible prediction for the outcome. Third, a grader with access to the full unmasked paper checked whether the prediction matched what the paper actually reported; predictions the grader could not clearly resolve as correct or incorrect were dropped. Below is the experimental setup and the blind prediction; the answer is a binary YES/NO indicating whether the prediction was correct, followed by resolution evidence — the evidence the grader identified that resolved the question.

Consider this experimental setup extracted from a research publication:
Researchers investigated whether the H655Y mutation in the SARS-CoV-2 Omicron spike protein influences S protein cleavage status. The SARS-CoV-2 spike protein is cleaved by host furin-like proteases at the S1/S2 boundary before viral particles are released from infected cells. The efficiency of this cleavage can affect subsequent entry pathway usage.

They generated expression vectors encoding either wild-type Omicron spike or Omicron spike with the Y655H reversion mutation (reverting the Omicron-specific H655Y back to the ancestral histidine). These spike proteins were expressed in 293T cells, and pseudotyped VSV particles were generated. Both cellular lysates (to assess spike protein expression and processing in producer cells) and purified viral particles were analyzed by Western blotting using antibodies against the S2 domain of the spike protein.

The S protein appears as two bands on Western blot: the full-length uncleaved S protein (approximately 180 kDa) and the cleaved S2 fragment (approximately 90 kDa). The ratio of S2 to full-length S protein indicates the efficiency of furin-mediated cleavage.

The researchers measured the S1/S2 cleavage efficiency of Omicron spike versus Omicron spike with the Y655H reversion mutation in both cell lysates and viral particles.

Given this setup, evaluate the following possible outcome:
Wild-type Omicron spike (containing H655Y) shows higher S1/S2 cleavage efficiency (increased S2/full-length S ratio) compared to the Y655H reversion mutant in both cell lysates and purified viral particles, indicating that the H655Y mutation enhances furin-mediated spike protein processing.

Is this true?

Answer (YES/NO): NO